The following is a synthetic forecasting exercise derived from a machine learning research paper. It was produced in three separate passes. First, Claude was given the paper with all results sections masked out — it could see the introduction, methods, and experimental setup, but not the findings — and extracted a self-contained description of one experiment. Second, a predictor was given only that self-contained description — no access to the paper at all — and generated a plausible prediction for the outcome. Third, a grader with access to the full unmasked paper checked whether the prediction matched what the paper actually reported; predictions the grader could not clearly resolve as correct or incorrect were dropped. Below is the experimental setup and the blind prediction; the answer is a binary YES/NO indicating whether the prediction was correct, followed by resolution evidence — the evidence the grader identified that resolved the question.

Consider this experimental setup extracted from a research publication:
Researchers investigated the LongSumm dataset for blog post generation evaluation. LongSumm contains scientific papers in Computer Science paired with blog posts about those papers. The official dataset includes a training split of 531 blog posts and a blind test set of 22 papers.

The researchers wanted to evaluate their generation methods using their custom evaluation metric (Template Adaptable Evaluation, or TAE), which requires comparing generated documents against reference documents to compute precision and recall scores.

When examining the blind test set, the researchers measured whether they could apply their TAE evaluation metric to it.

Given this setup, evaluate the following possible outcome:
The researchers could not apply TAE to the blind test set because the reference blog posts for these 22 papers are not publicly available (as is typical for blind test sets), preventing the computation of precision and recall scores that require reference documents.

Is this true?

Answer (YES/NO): YES